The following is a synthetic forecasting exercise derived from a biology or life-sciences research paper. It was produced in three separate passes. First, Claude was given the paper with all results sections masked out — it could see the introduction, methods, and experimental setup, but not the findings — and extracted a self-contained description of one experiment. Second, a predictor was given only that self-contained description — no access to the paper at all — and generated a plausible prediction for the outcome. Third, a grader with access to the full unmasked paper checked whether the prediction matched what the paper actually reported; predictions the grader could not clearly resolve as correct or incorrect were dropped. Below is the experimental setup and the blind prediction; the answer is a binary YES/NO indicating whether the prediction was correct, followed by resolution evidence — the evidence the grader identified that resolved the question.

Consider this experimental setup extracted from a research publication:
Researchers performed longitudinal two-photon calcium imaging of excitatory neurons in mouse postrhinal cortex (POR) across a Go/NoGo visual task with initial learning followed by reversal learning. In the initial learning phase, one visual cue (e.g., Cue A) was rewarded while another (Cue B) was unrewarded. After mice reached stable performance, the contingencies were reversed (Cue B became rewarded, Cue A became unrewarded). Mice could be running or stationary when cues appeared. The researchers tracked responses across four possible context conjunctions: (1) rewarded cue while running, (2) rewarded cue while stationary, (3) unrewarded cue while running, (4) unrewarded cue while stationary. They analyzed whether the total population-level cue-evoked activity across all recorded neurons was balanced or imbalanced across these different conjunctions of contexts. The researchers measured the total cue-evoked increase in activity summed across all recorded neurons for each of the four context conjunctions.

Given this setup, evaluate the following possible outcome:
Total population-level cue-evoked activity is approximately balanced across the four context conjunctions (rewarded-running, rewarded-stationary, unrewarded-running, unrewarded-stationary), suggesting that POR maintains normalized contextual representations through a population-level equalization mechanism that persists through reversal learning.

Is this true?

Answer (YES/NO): YES